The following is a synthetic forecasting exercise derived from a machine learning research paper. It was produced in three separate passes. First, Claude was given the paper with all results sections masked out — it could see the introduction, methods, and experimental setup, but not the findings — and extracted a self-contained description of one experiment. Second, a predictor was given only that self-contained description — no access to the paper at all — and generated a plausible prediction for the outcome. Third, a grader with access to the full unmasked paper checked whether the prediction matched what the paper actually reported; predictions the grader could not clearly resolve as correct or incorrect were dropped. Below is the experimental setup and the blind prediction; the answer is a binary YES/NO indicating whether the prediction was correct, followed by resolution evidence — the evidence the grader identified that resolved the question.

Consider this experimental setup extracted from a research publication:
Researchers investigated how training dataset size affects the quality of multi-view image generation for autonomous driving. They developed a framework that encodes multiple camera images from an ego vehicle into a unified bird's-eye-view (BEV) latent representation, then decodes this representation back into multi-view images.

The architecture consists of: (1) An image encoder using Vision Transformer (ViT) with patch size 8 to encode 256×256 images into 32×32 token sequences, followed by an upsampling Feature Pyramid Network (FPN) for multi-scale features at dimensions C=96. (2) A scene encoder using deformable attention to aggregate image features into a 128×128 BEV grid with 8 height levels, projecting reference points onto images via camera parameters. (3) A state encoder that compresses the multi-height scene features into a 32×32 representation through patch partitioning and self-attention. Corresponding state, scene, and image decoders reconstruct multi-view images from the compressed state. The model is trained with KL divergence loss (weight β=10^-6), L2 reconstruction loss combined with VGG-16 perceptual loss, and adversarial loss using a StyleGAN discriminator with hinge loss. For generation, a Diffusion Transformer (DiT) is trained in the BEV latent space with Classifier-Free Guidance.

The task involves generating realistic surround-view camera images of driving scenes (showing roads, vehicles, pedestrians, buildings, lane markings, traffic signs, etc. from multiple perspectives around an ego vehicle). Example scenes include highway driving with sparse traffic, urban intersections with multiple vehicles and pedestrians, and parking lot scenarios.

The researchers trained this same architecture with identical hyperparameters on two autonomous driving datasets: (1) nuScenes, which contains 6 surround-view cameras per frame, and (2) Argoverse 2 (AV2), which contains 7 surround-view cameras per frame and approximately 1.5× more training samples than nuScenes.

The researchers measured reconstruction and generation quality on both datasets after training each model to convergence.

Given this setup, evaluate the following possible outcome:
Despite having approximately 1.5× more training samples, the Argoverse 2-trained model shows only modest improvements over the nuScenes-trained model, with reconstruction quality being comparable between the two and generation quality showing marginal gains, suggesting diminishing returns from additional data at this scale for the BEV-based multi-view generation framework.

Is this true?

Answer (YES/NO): NO